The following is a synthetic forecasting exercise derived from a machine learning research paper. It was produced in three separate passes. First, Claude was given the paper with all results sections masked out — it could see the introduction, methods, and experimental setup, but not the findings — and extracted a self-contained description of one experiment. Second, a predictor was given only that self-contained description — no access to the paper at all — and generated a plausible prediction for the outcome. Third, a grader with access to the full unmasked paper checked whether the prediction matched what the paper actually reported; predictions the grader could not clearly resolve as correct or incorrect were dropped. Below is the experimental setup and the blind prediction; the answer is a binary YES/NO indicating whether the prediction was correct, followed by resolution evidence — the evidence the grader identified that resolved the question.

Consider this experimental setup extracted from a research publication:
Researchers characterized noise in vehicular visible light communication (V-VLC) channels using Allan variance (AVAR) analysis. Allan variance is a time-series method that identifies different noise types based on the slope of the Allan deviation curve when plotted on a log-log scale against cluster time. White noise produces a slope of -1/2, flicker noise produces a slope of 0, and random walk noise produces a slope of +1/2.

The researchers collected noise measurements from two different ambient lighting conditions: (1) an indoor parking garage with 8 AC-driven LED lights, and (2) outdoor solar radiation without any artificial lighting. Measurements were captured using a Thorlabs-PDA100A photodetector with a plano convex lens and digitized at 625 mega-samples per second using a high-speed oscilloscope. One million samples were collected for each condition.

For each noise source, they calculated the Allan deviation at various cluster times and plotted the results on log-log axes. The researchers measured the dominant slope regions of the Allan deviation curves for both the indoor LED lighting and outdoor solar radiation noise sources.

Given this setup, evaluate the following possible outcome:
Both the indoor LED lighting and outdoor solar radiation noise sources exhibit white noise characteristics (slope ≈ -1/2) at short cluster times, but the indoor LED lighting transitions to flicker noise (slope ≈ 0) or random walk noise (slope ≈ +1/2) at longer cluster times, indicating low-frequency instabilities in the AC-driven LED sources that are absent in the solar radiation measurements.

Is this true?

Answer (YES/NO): NO